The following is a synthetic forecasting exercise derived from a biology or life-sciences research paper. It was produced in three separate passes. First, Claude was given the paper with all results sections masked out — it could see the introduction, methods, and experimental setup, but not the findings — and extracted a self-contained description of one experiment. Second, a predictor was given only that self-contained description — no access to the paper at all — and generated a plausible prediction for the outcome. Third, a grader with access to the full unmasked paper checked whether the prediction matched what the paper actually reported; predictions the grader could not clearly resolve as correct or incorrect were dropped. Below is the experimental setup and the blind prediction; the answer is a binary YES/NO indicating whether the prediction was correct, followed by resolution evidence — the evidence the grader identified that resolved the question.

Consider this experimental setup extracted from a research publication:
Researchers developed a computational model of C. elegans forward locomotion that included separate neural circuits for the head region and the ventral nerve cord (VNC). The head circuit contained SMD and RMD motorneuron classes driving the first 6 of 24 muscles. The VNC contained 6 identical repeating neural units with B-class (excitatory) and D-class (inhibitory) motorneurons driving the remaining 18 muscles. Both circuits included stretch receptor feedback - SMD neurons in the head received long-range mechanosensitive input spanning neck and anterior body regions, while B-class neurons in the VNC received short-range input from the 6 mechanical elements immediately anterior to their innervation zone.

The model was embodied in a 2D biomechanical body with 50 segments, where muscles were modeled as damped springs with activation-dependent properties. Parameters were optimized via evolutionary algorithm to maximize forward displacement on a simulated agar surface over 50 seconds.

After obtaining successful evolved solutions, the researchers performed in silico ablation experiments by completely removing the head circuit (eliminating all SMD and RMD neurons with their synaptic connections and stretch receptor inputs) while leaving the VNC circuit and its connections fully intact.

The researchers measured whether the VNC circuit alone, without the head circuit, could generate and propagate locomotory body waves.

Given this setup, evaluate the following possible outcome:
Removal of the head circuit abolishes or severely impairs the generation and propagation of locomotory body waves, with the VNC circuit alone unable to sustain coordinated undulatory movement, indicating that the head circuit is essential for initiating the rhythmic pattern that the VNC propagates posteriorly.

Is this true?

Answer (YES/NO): YES